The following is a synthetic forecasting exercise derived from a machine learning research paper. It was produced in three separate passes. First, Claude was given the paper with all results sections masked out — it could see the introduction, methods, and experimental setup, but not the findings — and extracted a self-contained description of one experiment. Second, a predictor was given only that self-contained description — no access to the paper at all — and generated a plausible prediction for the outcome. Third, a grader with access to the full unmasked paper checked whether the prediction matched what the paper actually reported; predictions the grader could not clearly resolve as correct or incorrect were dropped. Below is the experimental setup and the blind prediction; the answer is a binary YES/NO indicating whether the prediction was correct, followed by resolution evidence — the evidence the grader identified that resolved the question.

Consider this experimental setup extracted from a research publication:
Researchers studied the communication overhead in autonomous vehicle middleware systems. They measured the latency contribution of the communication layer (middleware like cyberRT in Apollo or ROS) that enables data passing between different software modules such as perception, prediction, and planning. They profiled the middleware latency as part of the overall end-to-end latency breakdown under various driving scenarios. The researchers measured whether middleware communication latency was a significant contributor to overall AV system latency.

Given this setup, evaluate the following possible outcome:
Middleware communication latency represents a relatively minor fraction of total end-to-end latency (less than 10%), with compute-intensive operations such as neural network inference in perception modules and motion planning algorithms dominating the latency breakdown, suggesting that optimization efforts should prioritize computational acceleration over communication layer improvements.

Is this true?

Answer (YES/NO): YES